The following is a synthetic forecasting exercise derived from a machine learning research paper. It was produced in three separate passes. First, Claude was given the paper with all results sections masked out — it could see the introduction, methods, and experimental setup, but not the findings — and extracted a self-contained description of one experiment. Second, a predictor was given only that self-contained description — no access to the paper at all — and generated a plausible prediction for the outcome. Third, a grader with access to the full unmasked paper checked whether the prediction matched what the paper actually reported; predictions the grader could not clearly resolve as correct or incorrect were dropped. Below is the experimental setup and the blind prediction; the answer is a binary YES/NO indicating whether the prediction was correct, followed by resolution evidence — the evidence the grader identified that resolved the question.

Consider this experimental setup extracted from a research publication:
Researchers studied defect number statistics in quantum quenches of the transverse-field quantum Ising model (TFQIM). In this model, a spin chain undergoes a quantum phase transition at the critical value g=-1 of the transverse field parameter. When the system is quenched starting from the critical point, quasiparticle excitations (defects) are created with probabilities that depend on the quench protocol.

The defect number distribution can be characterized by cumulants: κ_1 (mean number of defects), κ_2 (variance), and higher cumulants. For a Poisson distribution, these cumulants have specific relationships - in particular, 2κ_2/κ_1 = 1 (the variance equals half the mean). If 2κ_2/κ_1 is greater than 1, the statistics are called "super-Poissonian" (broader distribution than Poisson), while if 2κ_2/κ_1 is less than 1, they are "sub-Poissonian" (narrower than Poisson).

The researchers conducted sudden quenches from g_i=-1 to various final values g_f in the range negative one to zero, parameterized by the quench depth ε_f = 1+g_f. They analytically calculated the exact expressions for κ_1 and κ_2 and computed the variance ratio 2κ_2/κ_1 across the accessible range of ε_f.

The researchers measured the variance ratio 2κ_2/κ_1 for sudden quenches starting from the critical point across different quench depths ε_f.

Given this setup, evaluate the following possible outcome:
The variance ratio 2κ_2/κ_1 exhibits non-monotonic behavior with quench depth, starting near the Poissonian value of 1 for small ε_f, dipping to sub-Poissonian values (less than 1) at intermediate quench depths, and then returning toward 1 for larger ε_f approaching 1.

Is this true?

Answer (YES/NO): NO